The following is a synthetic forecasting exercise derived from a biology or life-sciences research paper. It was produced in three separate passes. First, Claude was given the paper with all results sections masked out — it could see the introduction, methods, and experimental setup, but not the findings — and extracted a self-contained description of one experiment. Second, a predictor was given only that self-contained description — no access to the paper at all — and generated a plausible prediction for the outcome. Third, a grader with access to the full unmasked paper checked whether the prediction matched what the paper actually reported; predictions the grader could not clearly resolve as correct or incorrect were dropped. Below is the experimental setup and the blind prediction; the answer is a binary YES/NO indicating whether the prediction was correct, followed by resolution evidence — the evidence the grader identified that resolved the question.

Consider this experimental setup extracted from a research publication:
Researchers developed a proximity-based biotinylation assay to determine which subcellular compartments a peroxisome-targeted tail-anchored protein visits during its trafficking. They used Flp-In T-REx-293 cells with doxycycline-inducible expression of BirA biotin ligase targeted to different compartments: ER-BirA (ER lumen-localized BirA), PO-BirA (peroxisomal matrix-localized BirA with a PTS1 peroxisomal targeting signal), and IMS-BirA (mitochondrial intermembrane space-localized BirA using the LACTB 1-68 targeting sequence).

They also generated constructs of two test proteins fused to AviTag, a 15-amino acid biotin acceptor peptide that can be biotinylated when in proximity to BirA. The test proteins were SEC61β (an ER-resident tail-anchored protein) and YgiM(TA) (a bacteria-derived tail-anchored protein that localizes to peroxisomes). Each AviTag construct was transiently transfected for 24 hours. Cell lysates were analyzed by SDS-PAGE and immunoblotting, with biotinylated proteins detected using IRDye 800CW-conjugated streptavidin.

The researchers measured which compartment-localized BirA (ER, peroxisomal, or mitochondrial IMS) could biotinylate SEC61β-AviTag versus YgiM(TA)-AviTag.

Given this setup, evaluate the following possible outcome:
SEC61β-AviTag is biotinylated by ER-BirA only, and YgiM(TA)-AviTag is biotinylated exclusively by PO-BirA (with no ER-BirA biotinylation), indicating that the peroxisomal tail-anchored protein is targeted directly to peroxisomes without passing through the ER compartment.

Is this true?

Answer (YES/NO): NO